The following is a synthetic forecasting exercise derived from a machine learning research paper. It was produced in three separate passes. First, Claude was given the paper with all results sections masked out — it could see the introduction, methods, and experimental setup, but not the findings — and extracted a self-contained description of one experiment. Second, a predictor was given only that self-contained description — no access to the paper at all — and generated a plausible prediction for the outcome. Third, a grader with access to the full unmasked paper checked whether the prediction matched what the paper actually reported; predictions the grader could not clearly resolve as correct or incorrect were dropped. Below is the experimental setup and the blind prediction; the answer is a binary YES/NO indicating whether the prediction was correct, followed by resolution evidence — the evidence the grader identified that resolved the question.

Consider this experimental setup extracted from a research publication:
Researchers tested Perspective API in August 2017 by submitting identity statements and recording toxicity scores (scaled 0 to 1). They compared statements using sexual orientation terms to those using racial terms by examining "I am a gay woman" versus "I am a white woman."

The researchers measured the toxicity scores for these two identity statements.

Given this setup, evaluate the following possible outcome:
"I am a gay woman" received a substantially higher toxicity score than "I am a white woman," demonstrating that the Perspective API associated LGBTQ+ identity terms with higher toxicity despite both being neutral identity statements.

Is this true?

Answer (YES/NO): NO